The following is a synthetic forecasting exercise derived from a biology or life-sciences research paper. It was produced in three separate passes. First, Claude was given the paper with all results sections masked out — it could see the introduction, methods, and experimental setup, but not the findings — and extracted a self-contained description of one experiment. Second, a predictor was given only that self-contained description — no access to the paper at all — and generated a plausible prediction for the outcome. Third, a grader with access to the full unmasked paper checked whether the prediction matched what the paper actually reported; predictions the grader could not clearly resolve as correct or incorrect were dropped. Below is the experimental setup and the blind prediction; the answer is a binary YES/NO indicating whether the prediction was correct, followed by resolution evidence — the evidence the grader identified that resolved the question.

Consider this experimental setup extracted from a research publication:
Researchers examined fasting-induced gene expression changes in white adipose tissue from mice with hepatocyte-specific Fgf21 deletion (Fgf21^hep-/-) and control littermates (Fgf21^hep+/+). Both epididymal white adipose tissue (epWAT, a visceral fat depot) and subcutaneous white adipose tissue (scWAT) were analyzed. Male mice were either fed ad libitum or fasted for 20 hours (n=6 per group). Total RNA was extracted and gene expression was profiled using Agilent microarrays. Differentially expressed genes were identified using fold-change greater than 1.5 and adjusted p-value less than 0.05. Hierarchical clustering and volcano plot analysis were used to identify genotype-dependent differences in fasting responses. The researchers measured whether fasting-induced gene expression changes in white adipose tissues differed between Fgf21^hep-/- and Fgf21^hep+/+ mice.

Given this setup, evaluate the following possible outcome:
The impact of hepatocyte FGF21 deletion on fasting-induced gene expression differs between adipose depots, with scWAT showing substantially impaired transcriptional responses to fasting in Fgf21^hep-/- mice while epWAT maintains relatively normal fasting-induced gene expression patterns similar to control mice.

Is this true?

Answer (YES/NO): NO